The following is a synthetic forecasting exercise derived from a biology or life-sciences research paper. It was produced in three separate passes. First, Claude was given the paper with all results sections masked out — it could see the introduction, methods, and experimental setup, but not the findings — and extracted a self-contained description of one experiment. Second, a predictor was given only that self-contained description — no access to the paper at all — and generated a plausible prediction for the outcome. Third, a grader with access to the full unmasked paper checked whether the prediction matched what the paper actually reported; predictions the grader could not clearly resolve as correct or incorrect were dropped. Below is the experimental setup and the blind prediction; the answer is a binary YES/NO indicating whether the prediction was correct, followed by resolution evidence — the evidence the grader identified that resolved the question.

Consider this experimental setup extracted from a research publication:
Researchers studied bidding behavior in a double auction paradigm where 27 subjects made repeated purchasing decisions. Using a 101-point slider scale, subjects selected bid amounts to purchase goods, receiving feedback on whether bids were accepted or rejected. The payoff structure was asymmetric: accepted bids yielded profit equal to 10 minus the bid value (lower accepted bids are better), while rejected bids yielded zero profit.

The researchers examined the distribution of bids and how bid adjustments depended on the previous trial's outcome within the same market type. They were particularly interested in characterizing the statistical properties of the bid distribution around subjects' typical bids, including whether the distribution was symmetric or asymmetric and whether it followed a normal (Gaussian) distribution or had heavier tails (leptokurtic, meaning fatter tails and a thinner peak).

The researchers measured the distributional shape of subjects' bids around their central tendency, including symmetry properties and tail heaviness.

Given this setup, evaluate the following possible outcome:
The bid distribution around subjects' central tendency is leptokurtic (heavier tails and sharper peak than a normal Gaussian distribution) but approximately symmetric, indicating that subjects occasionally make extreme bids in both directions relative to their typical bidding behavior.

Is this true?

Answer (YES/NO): NO